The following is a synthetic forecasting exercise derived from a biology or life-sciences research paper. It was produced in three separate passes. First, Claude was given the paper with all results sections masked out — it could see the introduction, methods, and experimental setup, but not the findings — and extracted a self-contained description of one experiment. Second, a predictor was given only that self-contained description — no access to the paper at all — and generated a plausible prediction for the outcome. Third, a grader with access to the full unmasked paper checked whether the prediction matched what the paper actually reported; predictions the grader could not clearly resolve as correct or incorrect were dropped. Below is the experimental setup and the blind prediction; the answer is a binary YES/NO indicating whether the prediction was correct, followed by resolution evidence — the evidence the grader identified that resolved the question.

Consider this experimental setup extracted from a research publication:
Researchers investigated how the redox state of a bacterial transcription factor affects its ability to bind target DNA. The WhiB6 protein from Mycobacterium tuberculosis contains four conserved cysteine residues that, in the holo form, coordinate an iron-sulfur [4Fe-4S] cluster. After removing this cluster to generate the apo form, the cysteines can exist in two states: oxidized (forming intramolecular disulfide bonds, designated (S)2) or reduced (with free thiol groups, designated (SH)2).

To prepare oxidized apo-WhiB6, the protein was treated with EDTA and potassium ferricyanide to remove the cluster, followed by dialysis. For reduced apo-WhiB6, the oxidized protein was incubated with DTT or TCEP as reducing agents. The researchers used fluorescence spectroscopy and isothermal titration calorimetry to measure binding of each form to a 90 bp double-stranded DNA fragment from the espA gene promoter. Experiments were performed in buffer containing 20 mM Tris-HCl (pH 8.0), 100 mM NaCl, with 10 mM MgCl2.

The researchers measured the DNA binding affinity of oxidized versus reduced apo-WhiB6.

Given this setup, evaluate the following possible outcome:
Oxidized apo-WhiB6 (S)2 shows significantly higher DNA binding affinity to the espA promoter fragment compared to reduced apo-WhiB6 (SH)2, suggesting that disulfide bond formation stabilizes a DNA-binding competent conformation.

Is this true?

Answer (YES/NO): YES